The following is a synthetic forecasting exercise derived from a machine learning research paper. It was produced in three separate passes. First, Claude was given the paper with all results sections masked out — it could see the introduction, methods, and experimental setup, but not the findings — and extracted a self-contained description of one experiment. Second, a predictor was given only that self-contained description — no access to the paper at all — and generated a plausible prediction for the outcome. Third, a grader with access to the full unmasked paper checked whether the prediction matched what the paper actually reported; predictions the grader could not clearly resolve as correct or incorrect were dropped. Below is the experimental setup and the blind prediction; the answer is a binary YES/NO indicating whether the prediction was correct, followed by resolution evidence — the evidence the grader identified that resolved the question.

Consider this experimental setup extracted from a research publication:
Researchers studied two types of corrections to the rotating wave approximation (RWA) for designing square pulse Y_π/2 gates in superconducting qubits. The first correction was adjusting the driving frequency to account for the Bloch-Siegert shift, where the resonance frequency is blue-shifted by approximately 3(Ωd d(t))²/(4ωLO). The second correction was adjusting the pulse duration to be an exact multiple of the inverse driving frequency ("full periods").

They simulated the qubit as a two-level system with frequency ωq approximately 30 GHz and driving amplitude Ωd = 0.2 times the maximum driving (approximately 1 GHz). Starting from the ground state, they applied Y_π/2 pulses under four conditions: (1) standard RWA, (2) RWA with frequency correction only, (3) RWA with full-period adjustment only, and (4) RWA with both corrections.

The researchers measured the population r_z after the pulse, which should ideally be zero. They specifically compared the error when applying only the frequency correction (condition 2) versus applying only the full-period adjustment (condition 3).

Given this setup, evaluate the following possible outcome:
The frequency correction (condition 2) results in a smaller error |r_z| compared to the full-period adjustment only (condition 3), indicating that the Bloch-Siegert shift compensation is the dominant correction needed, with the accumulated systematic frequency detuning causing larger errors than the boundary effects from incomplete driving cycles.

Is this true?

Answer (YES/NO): NO